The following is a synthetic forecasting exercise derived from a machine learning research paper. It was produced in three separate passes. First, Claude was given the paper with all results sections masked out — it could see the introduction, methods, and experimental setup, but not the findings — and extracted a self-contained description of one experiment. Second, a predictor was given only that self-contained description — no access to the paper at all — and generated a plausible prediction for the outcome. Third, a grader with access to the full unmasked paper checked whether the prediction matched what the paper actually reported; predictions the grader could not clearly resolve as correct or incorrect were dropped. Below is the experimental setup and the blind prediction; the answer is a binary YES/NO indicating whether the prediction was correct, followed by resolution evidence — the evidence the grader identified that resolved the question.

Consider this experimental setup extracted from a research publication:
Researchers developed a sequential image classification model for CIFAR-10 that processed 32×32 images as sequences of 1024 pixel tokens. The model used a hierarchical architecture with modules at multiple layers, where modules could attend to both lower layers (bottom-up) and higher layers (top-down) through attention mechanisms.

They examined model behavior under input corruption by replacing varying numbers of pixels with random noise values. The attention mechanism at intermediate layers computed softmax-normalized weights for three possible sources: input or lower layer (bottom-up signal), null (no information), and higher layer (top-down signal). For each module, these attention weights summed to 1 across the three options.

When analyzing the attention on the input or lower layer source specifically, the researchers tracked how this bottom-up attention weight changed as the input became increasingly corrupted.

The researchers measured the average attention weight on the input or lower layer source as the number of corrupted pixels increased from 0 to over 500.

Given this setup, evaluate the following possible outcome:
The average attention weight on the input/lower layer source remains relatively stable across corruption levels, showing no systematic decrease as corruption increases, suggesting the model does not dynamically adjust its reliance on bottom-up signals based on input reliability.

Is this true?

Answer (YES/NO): NO